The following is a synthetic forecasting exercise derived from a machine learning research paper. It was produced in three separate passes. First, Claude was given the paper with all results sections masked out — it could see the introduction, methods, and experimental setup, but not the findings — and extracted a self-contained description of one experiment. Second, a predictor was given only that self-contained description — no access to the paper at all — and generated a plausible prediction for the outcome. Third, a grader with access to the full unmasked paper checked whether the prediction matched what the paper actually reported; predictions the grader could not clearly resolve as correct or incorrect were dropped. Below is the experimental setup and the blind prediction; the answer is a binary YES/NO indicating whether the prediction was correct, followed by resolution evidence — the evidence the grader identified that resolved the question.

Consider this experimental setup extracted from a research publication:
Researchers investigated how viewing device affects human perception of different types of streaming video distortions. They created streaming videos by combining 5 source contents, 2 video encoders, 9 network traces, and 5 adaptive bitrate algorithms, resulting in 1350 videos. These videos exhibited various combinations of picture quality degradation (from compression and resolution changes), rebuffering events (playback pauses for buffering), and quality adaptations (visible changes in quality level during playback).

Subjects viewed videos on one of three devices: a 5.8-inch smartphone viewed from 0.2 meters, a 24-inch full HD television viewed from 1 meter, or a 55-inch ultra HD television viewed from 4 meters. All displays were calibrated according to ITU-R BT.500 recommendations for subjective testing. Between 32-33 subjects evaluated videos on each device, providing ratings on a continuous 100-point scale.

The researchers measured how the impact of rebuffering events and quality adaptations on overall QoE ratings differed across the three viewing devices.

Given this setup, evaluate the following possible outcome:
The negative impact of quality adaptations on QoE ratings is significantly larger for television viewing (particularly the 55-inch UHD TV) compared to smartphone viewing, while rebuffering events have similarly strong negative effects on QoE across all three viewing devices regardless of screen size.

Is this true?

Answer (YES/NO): NO